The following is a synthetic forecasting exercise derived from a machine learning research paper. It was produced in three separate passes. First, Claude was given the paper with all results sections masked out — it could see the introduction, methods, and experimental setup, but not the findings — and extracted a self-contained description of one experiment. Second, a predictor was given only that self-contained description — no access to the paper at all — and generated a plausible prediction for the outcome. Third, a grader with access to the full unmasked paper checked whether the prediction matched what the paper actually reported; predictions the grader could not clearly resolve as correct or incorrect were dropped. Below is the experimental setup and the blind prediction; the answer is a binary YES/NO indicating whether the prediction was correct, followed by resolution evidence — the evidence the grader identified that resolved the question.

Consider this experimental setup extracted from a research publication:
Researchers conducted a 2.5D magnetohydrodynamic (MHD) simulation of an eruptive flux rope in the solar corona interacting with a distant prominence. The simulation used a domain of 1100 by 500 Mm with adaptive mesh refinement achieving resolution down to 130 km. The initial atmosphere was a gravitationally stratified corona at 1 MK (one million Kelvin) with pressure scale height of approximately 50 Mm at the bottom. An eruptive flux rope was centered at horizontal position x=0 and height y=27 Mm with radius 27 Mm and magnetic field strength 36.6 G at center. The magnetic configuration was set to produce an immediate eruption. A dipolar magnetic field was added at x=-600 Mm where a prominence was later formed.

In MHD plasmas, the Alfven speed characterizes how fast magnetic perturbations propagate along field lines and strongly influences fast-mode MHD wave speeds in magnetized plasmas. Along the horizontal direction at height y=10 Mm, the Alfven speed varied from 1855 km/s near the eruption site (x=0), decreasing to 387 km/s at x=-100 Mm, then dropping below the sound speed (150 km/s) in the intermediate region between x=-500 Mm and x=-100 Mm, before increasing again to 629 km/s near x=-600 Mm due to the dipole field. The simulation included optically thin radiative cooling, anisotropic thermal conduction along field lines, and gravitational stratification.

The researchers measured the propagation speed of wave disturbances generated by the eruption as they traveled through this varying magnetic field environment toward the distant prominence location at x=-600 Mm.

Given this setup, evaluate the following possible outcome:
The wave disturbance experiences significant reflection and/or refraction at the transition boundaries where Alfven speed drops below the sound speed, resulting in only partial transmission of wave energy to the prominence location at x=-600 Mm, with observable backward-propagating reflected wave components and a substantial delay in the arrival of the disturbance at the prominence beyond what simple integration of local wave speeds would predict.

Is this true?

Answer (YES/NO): NO